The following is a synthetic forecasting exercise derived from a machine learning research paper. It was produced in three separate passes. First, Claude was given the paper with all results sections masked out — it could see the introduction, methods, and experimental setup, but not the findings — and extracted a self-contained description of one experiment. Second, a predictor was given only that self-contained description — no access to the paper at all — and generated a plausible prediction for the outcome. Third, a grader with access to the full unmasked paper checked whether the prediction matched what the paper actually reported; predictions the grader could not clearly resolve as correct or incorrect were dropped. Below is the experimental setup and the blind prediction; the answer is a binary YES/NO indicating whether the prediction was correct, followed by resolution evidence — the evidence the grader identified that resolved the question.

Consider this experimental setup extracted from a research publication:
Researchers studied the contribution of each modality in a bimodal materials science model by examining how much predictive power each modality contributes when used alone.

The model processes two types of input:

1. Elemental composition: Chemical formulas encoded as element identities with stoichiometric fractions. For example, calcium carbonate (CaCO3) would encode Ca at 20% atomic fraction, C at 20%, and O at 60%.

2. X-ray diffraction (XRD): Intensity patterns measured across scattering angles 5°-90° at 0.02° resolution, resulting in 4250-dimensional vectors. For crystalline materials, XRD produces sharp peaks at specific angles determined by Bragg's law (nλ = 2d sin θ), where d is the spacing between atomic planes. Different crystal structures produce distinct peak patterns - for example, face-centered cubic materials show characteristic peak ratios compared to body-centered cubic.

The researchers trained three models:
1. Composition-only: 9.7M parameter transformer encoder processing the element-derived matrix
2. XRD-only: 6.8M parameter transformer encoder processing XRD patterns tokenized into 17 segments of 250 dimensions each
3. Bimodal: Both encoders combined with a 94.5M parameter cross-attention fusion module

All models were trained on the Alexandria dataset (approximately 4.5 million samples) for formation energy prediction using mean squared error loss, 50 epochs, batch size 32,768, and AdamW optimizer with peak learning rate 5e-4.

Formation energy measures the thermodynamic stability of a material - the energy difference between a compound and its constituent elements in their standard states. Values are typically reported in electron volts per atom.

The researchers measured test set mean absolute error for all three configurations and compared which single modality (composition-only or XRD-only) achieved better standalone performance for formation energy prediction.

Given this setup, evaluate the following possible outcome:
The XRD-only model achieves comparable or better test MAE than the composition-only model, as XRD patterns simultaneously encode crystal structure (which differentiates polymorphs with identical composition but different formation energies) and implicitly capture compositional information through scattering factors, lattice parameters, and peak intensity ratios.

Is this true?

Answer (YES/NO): NO